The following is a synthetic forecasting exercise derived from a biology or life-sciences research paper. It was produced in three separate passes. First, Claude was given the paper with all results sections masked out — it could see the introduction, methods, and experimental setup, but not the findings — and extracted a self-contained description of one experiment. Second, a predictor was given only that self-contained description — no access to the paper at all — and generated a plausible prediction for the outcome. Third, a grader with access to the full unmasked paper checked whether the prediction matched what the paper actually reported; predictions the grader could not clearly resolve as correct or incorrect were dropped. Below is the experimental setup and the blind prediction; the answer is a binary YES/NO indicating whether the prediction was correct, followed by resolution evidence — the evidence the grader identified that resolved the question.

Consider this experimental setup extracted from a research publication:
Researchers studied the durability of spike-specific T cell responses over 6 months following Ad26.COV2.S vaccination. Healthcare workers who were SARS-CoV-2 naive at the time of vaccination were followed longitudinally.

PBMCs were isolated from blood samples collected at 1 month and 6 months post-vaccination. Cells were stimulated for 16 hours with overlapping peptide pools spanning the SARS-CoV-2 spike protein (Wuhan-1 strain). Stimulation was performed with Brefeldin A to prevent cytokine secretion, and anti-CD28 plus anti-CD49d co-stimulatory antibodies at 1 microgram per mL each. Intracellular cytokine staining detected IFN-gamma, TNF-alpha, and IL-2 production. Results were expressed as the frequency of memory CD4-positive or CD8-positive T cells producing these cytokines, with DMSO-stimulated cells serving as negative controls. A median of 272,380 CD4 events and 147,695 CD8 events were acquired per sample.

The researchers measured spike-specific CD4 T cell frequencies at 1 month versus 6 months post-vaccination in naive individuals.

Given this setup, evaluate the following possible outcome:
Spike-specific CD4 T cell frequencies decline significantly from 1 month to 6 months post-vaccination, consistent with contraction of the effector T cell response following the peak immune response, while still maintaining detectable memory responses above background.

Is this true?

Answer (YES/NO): NO